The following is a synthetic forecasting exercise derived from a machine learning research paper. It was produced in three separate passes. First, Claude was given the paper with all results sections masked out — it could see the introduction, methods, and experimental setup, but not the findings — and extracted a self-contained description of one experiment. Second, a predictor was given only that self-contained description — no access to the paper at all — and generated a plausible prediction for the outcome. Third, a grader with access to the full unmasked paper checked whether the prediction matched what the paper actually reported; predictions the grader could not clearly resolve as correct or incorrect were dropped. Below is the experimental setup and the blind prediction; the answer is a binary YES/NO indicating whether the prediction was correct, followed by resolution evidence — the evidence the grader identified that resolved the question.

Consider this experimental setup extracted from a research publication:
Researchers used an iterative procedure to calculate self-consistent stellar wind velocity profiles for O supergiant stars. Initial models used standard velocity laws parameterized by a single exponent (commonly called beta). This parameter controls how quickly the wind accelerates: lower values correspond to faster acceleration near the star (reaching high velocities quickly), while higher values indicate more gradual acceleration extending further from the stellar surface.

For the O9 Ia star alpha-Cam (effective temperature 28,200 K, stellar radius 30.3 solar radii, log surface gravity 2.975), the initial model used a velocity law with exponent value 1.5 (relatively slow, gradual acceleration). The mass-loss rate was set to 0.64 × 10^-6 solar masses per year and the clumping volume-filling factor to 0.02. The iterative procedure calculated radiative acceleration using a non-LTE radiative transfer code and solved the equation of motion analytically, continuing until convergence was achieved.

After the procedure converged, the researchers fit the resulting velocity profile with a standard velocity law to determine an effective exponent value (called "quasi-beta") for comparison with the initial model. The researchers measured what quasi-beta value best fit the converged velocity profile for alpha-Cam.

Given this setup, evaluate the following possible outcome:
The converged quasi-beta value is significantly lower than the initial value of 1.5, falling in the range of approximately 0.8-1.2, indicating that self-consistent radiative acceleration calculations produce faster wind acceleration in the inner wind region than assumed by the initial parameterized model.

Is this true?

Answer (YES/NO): YES